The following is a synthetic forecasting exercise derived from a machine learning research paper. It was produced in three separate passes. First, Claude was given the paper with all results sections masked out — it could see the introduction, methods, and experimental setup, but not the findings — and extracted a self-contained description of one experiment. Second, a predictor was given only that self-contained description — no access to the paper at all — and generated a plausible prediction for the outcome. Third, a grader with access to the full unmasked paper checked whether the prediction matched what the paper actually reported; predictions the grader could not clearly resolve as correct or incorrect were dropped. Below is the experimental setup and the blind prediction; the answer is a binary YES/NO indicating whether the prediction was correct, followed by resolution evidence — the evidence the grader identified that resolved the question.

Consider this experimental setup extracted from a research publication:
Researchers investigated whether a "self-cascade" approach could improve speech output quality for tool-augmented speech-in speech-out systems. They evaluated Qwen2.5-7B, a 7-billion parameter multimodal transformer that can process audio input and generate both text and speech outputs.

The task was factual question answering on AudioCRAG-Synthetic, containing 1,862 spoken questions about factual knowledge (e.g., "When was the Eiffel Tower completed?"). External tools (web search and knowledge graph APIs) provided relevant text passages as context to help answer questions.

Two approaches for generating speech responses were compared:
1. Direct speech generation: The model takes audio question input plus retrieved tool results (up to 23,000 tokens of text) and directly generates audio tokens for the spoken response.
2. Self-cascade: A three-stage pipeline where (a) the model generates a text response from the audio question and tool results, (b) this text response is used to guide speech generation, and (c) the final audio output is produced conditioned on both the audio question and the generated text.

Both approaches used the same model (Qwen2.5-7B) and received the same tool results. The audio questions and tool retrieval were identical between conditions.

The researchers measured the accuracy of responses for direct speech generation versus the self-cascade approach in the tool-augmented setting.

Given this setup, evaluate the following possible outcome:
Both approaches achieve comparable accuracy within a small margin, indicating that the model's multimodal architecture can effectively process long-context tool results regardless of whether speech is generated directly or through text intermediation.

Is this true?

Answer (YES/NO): NO